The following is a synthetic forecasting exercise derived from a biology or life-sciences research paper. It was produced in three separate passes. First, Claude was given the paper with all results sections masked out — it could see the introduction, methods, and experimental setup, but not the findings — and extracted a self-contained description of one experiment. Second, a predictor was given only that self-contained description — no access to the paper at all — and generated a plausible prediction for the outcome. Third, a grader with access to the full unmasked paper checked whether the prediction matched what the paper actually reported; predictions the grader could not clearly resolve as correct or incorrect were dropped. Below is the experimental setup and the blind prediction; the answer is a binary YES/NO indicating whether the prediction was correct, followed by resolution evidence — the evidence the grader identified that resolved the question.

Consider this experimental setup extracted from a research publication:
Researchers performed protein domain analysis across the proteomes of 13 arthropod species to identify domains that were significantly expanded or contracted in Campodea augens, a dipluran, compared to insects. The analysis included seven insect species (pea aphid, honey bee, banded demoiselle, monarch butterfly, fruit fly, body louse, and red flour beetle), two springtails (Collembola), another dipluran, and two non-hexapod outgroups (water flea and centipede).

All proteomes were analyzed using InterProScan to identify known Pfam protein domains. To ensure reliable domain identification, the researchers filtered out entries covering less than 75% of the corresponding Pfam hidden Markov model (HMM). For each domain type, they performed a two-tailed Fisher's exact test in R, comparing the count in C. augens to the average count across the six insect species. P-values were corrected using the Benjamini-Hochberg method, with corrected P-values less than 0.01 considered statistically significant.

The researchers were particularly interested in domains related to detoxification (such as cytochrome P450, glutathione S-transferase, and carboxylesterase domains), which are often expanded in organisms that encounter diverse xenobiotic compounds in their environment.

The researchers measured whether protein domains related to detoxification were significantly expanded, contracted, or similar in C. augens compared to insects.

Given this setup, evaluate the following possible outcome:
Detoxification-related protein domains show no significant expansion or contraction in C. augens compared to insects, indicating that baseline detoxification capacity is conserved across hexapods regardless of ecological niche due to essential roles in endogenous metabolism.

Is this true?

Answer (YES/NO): NO